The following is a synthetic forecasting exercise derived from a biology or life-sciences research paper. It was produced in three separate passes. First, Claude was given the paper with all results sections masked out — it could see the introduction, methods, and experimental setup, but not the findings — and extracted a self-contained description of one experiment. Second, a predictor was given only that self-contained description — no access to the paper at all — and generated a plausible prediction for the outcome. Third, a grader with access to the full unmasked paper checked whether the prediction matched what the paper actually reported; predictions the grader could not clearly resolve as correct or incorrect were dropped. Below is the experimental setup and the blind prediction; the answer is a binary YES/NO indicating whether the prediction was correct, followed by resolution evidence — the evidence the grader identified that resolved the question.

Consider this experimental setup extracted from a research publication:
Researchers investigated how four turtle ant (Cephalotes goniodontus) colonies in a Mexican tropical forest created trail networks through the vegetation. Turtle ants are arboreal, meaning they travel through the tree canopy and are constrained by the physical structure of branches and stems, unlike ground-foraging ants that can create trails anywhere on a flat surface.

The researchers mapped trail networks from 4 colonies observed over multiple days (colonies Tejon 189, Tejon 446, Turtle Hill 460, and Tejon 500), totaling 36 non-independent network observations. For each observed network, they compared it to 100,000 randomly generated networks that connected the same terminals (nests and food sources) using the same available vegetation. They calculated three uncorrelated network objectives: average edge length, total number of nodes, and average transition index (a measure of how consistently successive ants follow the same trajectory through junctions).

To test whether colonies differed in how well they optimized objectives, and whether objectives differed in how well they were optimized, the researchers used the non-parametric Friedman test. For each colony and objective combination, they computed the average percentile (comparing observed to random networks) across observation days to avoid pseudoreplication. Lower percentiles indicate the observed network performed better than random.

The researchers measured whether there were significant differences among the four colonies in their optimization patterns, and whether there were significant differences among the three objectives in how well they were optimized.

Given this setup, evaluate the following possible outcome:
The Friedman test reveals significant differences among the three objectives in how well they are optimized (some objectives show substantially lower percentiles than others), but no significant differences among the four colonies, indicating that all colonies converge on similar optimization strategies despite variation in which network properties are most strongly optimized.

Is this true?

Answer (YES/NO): YES